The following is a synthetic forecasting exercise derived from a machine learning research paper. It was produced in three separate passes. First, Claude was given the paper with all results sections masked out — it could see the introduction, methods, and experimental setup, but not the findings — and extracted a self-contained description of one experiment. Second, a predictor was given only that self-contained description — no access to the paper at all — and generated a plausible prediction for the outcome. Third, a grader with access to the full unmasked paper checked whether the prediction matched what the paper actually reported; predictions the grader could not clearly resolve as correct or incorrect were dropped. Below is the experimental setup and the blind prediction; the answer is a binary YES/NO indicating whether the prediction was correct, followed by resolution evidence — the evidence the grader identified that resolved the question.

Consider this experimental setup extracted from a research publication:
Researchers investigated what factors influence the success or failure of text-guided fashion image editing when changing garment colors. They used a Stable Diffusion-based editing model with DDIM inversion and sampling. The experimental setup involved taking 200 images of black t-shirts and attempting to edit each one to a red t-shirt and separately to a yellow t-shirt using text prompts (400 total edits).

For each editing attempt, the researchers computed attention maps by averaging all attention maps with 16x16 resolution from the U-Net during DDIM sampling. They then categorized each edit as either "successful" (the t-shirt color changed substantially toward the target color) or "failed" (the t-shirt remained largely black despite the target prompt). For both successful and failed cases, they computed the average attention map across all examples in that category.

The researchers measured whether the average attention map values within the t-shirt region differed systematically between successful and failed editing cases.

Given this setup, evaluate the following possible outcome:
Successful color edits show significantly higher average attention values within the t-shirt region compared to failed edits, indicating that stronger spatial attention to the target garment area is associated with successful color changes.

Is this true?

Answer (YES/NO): YES